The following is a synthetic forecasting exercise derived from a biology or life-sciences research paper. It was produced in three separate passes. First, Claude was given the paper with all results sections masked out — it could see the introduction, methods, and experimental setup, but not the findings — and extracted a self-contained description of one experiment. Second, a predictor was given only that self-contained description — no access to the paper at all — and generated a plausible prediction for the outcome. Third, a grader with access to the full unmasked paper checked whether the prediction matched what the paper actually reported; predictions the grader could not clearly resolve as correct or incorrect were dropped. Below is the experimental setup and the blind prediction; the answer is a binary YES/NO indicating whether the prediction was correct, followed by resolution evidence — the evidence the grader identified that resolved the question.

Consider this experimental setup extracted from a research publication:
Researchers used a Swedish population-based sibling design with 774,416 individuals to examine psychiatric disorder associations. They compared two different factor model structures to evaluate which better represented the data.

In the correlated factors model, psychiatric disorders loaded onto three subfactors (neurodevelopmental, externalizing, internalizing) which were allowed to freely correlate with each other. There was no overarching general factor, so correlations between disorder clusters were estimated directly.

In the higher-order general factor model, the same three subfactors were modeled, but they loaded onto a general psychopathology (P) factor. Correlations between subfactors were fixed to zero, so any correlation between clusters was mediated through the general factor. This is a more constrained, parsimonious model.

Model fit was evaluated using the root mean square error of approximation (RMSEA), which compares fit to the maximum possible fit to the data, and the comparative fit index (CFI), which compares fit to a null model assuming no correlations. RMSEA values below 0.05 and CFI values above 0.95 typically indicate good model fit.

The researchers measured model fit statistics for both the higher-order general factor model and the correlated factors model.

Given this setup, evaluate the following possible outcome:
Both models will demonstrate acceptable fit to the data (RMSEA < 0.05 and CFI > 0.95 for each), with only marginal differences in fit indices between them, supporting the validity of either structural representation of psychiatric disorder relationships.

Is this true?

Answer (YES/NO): YES